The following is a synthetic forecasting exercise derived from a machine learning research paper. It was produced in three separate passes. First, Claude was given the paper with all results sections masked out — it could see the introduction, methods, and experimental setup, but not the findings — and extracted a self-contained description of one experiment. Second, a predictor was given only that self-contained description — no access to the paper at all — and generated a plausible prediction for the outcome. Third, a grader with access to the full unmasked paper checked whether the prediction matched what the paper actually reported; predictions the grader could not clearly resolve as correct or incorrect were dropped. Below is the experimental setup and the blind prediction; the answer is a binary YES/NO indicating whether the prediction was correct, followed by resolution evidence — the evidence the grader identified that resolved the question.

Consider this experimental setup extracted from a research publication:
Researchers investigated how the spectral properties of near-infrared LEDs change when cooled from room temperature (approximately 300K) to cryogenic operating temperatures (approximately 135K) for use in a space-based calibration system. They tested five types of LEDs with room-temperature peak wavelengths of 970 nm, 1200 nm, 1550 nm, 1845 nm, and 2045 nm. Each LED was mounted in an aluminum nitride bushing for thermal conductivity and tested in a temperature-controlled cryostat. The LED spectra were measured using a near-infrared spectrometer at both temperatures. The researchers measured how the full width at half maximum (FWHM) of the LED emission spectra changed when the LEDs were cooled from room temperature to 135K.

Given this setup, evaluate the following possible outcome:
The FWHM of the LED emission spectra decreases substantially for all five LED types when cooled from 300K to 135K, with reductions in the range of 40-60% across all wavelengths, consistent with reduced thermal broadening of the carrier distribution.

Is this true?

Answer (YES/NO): NO